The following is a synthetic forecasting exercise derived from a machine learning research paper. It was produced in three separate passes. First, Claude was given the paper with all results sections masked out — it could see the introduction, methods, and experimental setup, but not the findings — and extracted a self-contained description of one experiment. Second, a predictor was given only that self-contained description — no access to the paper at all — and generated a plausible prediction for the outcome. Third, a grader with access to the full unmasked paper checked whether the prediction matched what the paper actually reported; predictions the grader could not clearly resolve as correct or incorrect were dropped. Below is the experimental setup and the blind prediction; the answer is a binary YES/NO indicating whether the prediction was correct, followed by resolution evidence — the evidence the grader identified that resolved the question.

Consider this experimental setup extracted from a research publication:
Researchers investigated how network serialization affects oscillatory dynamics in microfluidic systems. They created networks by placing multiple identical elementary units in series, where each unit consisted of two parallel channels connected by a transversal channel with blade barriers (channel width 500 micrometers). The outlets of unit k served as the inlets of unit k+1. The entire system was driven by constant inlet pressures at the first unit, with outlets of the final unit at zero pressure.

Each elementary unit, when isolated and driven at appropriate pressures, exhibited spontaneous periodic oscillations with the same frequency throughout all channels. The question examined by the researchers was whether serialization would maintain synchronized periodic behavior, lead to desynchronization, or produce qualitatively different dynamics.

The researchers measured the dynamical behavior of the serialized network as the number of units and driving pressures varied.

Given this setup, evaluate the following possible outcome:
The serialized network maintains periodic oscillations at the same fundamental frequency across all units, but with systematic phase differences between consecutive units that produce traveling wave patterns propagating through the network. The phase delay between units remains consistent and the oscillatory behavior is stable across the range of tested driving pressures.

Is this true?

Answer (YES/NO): NO